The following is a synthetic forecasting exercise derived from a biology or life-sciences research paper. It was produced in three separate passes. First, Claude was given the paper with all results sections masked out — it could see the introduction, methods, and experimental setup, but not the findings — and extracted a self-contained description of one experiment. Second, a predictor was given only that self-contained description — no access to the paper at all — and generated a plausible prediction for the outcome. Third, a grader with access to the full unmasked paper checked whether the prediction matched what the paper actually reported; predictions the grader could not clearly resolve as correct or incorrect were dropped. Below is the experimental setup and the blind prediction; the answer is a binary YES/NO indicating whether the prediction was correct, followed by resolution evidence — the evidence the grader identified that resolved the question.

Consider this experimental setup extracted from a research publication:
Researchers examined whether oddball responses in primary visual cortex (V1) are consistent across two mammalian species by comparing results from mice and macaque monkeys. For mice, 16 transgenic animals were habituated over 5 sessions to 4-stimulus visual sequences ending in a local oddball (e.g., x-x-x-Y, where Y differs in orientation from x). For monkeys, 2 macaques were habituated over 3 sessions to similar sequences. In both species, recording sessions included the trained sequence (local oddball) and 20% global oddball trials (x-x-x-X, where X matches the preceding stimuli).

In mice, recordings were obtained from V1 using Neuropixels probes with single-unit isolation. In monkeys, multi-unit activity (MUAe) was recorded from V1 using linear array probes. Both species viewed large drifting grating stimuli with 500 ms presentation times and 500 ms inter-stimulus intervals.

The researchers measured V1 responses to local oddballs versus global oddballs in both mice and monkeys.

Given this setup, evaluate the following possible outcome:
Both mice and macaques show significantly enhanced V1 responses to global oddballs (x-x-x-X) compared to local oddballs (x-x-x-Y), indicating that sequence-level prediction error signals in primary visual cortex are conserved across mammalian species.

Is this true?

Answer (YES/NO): NO